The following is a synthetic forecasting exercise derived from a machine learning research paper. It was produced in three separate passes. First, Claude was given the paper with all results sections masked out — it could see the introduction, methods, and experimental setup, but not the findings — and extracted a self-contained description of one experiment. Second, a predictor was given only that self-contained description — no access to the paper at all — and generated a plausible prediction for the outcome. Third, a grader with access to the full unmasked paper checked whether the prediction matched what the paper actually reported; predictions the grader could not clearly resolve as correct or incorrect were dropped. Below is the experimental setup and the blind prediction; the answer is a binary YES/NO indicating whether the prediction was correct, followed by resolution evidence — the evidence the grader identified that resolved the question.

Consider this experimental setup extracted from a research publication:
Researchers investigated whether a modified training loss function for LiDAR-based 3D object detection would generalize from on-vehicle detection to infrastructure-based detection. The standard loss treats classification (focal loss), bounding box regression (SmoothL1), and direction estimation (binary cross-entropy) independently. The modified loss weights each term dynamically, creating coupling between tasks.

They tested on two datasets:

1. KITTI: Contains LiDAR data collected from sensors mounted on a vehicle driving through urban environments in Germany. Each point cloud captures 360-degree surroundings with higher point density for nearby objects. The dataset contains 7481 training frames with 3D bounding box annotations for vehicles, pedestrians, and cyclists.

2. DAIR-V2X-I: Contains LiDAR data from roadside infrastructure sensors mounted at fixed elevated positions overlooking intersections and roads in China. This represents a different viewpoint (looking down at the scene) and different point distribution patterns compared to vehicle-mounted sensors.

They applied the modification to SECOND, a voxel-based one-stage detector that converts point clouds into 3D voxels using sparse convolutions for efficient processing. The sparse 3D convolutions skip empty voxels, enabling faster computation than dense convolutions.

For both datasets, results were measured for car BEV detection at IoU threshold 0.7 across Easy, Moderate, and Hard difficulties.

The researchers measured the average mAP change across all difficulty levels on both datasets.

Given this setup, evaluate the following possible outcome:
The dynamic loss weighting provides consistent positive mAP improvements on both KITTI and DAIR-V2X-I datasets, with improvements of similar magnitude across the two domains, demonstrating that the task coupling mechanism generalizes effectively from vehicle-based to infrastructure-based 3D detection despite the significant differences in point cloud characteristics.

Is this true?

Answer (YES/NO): NO